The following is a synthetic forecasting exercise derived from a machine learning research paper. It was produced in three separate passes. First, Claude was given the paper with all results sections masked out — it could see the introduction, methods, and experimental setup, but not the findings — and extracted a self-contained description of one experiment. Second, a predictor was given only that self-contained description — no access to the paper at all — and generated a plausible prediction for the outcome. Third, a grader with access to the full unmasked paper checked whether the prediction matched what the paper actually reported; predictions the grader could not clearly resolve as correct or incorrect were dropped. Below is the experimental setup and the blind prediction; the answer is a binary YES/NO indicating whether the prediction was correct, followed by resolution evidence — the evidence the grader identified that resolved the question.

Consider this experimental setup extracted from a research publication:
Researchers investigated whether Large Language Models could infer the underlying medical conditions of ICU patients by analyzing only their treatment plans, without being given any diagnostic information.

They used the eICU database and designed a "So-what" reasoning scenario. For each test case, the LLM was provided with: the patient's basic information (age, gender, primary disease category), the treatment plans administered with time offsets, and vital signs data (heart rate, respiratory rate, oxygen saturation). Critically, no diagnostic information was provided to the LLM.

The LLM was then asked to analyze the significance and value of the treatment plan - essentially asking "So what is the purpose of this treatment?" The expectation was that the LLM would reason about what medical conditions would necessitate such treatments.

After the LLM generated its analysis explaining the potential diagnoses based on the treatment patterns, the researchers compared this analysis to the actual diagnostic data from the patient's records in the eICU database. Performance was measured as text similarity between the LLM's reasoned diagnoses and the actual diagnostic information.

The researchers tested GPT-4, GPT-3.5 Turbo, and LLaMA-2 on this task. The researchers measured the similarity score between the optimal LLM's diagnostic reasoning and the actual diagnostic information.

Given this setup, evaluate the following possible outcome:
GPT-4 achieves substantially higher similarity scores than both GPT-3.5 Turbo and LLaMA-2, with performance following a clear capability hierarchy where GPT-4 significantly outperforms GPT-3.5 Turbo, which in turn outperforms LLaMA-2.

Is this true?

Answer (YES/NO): NO